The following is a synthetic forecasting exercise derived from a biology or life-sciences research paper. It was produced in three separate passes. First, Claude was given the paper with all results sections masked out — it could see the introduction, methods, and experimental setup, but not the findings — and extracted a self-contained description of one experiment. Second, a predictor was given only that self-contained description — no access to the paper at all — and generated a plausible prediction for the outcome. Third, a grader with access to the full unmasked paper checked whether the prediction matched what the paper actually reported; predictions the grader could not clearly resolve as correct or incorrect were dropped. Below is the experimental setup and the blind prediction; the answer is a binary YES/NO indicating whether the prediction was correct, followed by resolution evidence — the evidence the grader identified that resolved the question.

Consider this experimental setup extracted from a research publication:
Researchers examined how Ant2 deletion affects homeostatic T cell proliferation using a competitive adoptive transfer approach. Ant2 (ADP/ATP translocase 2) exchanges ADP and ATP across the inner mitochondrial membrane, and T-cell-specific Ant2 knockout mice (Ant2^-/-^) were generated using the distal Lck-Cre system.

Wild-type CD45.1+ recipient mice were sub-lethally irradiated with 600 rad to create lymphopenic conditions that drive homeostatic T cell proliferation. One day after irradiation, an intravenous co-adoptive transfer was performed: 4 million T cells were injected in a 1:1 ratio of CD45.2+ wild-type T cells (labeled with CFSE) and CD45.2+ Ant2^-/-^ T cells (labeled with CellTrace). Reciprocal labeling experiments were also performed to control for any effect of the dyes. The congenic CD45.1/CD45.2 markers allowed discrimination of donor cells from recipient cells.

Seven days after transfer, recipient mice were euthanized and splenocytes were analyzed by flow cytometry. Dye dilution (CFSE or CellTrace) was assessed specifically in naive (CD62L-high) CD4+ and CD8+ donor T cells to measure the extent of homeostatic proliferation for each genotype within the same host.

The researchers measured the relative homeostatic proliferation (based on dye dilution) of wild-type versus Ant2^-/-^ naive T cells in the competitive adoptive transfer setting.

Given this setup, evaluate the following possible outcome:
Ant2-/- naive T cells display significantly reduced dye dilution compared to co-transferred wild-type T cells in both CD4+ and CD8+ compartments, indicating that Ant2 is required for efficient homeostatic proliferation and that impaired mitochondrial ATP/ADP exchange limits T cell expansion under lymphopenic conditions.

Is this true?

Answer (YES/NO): YES